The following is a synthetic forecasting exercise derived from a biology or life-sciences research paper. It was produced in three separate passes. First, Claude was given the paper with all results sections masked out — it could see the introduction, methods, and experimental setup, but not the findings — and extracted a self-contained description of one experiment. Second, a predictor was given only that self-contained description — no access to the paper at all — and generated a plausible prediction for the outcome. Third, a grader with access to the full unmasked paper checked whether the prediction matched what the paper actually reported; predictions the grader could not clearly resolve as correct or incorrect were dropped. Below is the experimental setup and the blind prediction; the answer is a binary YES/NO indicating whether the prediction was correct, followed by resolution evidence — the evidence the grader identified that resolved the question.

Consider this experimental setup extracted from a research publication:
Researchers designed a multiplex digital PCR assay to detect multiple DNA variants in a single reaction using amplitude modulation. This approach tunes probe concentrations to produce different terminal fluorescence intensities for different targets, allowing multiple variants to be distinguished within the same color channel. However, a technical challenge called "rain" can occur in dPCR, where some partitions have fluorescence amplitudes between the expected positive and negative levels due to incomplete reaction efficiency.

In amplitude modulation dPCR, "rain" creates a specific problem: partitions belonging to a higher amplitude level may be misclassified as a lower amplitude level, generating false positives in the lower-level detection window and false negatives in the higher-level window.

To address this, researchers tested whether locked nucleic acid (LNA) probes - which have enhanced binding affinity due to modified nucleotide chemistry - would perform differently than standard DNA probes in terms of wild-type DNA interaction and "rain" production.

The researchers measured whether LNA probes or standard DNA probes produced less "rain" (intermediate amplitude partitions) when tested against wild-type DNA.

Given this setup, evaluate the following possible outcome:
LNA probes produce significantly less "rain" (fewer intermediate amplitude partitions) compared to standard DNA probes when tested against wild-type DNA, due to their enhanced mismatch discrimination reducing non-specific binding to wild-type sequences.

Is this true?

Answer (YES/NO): YES